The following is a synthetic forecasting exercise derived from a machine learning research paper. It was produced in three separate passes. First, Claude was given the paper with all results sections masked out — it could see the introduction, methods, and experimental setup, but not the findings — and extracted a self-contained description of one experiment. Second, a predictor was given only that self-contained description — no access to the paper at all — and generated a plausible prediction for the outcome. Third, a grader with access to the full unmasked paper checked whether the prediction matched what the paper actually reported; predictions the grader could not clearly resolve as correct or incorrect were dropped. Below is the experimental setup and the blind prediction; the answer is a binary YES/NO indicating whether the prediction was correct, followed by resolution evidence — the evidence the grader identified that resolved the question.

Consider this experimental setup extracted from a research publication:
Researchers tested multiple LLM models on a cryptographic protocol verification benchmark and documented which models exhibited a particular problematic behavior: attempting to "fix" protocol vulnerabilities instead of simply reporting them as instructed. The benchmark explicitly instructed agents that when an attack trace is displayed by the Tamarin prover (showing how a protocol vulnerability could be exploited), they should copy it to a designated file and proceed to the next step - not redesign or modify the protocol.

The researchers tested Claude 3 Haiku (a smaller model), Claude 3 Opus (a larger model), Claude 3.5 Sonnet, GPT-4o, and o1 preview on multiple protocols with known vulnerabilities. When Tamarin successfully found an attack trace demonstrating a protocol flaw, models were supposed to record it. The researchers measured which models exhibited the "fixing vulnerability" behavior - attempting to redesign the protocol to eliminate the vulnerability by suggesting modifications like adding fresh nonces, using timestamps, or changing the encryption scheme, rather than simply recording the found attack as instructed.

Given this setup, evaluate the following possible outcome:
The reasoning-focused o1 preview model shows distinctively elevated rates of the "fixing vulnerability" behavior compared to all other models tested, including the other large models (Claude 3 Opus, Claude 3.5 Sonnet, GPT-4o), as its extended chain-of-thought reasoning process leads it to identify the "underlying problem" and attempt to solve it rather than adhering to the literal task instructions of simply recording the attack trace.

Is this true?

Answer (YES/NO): NO